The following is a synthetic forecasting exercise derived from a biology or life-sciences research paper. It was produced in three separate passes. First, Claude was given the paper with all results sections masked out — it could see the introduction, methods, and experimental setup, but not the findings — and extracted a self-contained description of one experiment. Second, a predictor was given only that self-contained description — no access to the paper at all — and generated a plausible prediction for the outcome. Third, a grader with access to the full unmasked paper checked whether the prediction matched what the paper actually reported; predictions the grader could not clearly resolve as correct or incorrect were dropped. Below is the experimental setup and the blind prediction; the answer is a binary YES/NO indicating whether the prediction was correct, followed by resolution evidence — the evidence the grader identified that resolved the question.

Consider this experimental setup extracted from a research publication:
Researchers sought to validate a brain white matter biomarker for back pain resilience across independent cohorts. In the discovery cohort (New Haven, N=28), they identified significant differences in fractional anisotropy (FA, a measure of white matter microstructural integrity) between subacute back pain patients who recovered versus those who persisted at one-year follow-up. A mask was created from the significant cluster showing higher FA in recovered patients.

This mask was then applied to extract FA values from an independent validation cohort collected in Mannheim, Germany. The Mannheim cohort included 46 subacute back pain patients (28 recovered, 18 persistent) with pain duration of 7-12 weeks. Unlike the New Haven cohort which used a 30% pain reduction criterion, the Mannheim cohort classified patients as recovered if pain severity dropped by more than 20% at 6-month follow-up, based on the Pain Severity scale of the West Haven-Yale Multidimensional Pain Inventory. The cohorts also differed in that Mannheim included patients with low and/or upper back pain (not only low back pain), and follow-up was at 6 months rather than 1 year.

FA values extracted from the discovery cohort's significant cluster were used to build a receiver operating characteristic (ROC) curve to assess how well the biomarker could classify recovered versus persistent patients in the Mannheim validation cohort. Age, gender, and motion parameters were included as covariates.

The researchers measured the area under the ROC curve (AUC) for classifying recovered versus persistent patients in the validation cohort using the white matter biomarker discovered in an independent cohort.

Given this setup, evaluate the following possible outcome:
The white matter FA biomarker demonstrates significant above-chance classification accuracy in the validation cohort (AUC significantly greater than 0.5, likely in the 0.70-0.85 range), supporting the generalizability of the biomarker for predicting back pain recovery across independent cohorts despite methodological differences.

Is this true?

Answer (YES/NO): NO